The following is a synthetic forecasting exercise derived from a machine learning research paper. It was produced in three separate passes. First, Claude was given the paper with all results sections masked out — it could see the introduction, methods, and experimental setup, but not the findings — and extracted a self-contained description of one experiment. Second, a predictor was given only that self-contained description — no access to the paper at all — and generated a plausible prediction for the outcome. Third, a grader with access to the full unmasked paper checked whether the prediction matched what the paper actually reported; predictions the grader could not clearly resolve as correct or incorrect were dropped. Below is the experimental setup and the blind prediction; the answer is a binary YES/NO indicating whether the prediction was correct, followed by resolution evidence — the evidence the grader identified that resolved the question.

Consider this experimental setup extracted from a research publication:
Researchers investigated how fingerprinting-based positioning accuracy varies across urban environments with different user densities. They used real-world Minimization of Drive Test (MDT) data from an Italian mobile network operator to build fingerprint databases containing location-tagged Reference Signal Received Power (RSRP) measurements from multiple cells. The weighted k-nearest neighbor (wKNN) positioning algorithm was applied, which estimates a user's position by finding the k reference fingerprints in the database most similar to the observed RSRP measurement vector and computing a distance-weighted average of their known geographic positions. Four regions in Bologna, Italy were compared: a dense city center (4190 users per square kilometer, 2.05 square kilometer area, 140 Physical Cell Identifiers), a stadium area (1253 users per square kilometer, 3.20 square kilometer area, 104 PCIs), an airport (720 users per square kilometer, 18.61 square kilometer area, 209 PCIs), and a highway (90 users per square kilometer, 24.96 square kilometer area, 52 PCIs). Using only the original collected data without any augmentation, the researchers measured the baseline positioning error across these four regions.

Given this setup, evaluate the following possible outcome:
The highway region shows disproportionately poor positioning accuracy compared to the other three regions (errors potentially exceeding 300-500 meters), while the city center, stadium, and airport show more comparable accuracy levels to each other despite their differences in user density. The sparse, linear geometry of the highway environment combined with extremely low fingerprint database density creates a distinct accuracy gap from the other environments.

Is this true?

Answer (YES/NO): NO